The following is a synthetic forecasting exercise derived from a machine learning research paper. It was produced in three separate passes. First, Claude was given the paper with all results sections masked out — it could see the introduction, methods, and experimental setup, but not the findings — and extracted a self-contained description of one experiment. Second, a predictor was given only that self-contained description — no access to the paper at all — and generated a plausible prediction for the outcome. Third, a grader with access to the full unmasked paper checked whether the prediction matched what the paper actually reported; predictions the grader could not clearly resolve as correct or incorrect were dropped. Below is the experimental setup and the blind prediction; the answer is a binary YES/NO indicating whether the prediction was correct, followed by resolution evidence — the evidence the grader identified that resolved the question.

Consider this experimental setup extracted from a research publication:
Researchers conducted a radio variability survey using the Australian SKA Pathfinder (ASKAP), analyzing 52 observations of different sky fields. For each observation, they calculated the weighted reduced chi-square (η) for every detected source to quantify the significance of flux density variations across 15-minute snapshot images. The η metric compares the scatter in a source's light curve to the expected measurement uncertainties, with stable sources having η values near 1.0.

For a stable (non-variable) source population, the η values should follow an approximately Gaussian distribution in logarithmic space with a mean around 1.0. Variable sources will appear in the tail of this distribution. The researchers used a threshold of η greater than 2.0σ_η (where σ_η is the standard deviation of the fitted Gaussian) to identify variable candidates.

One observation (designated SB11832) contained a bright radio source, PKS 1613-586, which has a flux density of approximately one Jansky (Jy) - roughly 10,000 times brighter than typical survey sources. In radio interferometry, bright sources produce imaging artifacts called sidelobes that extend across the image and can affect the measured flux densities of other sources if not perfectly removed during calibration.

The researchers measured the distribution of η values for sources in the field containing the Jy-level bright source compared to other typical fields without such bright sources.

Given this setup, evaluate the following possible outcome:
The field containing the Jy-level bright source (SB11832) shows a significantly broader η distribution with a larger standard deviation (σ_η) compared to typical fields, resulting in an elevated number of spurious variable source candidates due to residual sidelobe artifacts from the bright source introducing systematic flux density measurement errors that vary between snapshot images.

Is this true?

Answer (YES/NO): YES